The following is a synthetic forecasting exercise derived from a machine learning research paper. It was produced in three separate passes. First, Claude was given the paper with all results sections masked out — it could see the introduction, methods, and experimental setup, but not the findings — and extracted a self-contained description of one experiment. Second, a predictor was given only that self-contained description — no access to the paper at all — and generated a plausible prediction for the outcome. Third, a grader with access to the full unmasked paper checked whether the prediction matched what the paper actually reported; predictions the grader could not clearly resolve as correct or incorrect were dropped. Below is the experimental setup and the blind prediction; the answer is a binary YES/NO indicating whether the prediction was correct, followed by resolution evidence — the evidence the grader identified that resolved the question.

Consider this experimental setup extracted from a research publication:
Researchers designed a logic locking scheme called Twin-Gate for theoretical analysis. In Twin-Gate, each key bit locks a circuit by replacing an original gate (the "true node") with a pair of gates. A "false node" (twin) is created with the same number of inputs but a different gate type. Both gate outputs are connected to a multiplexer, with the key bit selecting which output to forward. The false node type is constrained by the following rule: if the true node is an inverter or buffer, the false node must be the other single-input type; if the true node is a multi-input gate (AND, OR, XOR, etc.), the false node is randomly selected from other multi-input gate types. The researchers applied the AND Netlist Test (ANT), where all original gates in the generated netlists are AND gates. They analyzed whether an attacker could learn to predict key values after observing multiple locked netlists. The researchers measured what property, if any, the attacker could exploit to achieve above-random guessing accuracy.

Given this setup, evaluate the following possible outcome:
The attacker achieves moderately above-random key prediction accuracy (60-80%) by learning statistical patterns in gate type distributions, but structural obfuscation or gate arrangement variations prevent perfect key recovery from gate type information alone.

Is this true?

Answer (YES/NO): NO